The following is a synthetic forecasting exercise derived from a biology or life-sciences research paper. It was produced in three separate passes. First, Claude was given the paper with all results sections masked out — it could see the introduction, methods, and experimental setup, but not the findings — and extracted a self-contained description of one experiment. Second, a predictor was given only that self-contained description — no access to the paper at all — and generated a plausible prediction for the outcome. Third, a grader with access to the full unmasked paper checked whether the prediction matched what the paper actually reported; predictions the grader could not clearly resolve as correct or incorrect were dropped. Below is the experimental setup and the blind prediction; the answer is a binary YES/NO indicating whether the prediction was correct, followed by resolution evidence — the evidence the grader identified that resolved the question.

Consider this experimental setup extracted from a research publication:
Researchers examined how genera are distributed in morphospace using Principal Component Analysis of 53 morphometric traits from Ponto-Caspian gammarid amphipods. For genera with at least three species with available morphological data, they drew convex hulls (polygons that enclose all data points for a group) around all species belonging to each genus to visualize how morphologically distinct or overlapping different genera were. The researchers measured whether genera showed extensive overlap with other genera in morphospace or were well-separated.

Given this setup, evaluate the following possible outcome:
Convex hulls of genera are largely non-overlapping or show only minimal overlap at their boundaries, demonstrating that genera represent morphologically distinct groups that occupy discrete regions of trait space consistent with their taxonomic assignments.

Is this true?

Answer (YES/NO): NO